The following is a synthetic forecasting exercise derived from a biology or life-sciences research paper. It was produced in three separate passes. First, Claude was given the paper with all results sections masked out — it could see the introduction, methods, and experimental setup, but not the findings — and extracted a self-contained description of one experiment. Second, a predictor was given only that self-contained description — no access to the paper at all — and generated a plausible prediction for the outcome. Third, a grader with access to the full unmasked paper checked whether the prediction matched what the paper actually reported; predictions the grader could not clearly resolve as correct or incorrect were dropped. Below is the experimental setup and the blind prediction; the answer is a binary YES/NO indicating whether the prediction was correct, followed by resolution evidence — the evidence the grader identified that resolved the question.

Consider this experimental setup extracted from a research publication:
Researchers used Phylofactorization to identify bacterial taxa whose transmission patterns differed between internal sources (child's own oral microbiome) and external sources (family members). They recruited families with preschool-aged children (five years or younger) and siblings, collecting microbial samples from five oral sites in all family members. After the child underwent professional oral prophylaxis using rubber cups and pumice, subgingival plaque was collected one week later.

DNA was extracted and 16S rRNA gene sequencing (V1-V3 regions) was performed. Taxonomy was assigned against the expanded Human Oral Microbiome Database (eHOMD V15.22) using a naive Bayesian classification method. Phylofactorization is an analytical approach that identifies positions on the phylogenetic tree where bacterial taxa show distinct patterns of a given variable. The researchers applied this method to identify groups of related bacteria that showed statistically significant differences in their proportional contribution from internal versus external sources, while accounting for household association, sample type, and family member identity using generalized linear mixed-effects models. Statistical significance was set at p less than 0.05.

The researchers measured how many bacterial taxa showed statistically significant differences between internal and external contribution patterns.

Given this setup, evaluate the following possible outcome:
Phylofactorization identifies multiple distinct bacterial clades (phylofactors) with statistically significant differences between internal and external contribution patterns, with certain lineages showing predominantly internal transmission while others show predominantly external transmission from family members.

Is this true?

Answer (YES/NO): YES